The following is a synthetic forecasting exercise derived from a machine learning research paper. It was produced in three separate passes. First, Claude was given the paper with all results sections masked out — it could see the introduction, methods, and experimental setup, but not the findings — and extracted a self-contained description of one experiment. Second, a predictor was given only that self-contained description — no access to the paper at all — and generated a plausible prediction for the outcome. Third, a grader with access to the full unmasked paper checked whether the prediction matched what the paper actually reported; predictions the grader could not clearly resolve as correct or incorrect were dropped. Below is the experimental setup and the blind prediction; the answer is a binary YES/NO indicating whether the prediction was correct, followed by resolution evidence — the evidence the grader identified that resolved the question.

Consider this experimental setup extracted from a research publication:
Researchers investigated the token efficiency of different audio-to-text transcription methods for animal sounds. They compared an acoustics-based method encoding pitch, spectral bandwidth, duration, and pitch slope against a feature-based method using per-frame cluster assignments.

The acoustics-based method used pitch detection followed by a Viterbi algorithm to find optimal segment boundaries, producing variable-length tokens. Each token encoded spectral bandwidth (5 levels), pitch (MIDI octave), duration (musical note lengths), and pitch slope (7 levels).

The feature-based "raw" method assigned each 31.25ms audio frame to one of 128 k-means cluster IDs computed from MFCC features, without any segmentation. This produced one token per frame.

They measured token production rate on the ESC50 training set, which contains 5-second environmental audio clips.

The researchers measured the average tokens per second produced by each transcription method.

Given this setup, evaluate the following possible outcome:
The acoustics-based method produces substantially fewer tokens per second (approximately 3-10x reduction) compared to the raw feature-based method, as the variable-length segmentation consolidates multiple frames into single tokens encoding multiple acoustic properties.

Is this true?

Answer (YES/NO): NO